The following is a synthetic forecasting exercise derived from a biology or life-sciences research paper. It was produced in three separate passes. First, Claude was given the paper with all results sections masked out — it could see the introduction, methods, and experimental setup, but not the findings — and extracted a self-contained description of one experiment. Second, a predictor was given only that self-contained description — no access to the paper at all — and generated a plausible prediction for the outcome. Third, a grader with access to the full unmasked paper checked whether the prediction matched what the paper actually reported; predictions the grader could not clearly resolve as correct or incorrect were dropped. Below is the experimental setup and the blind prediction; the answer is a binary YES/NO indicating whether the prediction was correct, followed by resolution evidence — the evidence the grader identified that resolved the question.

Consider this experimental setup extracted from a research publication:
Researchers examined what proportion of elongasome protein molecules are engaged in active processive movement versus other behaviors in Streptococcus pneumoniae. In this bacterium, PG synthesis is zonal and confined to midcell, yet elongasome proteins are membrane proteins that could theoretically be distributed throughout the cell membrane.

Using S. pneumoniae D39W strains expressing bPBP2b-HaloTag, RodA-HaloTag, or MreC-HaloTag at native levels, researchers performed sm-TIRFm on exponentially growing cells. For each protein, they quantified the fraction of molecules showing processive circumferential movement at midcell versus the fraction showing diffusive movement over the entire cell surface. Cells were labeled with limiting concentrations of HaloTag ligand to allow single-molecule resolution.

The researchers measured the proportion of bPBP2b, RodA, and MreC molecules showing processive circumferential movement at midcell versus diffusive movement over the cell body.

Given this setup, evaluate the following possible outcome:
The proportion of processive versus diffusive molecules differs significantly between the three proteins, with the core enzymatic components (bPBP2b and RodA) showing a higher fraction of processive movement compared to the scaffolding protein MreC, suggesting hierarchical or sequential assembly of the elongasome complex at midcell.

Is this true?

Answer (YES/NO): NO